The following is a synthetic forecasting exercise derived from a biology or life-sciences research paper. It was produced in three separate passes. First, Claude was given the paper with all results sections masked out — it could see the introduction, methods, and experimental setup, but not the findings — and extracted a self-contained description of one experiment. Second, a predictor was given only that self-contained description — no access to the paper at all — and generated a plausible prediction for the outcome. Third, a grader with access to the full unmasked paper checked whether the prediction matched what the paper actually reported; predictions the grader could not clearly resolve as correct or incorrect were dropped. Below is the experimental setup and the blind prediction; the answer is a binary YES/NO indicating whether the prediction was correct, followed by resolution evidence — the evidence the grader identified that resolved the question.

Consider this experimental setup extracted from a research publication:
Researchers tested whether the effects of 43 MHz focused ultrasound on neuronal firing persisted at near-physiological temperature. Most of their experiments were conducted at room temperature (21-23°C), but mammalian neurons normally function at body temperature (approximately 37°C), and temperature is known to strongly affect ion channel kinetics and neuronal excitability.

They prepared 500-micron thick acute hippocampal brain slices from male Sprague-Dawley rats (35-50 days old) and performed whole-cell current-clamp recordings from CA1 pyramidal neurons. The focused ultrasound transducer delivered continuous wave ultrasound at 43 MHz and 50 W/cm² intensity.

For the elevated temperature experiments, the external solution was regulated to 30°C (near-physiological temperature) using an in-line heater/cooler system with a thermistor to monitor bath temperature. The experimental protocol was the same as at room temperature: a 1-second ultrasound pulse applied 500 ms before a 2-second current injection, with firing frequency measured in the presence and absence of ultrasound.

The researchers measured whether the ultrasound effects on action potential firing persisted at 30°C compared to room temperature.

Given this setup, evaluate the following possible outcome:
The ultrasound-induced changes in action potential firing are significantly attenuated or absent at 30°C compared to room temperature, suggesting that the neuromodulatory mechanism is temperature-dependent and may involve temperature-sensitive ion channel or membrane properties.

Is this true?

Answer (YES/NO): NO